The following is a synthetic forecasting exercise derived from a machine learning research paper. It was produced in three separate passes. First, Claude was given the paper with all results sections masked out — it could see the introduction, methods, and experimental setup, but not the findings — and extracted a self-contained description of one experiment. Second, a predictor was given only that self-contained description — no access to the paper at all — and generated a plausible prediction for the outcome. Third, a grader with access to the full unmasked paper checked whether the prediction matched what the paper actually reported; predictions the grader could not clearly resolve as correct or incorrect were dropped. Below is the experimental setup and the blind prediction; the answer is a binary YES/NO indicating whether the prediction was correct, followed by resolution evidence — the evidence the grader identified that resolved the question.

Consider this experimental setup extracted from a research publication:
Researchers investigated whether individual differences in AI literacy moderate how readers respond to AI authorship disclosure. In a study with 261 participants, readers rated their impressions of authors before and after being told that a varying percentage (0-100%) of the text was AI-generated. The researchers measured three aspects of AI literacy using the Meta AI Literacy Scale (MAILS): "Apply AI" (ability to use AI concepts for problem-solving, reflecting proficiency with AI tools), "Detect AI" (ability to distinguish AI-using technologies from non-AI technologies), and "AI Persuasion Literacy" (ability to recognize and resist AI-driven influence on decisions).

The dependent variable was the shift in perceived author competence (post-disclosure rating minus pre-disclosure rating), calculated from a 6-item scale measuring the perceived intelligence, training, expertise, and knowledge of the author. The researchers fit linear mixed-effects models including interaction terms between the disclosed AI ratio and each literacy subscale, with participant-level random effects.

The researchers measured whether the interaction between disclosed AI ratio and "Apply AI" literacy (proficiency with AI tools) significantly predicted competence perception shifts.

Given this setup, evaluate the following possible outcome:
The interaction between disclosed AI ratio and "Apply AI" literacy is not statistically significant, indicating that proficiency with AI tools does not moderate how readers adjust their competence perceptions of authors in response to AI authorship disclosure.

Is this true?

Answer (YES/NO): NO